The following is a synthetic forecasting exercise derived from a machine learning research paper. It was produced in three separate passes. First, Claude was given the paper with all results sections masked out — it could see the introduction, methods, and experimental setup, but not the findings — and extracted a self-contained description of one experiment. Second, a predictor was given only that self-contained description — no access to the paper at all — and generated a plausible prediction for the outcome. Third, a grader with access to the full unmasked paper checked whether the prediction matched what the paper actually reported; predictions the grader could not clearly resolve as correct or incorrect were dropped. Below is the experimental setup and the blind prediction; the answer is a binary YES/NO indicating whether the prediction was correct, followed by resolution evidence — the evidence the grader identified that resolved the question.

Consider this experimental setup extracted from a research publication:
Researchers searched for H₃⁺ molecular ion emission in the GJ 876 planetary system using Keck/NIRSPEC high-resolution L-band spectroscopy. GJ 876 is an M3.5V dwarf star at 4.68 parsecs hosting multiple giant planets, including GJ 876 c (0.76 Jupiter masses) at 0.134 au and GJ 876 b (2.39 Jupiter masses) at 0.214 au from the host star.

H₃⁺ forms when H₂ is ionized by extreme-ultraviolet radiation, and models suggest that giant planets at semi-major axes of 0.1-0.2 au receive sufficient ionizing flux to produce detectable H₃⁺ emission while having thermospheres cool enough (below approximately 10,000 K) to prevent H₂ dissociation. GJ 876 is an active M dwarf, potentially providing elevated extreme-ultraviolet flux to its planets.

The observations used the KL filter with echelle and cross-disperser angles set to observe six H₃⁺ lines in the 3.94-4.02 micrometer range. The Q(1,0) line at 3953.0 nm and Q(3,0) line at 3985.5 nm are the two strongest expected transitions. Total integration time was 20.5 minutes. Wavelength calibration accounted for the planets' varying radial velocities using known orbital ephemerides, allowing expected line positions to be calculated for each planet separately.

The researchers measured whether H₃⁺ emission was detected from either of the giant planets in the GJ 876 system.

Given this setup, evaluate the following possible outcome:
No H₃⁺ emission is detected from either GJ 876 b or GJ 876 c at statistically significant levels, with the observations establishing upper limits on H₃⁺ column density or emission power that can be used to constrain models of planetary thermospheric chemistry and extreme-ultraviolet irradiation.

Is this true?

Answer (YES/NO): NO